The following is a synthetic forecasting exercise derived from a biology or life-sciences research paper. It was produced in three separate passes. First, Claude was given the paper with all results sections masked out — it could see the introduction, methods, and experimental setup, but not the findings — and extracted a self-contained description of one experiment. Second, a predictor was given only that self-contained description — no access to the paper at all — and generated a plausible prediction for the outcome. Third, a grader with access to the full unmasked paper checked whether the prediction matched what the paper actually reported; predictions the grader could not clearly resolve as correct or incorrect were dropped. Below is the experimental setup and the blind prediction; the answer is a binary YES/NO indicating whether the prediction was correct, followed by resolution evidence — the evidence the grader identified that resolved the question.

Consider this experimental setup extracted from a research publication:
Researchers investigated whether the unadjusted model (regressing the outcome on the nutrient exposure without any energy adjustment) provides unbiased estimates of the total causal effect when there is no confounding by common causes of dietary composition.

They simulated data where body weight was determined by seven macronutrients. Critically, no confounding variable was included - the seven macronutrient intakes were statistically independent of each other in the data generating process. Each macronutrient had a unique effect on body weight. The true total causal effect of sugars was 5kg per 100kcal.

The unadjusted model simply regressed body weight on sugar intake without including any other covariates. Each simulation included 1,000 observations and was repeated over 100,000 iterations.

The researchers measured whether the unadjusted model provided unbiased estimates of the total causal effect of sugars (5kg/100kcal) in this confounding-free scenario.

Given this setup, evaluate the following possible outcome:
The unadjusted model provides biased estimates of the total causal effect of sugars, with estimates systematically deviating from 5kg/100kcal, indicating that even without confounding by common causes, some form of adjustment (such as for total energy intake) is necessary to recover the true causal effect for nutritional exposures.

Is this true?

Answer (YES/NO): NO